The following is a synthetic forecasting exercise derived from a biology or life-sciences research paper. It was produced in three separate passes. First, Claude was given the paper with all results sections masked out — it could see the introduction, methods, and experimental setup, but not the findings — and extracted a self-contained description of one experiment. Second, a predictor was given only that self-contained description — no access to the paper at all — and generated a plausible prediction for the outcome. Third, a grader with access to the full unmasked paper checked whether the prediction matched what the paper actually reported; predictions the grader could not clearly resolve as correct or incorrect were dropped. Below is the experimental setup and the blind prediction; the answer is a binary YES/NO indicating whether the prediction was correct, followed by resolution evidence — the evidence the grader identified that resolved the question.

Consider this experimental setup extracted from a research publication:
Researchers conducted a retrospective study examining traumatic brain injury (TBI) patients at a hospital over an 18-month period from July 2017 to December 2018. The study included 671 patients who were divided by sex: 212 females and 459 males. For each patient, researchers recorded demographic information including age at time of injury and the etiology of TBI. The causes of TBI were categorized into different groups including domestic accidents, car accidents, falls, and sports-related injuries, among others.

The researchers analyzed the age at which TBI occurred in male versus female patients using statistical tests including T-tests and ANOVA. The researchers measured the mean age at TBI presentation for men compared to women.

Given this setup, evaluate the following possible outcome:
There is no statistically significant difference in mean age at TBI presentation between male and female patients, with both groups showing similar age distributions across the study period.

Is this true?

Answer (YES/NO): NO